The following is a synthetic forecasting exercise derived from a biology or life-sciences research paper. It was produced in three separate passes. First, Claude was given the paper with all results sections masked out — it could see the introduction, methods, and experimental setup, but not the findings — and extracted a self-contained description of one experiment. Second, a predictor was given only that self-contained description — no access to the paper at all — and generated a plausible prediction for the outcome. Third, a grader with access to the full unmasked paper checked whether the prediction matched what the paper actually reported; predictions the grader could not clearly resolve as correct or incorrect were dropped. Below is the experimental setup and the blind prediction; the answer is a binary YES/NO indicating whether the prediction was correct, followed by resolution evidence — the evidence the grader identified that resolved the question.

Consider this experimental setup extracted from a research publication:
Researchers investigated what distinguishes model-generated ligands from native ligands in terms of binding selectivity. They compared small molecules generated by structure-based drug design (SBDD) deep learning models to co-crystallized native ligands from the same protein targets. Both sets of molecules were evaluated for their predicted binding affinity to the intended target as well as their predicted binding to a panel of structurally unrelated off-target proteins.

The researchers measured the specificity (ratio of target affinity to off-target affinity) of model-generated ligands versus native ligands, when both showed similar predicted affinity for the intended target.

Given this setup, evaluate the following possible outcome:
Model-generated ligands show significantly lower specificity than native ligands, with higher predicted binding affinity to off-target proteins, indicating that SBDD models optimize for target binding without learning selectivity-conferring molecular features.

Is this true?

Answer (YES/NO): YES